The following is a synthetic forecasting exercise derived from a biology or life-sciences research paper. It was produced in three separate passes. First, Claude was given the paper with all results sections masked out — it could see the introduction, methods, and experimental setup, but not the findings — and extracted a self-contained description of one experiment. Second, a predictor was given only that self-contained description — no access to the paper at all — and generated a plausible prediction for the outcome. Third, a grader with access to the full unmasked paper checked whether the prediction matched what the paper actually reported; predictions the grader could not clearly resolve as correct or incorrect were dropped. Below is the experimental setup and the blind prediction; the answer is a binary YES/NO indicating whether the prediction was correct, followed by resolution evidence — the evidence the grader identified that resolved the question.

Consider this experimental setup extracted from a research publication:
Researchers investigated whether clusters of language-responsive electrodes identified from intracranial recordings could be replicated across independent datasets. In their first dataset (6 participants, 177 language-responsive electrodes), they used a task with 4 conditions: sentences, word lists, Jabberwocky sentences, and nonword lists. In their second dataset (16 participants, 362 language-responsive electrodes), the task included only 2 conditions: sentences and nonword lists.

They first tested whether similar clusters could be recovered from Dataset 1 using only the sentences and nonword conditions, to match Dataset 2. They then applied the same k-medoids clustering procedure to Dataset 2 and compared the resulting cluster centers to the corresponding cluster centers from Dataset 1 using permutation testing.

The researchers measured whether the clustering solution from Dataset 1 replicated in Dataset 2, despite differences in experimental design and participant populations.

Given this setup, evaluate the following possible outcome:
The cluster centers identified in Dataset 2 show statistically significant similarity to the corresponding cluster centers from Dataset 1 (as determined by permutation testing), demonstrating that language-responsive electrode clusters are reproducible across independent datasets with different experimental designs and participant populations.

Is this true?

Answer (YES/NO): NO